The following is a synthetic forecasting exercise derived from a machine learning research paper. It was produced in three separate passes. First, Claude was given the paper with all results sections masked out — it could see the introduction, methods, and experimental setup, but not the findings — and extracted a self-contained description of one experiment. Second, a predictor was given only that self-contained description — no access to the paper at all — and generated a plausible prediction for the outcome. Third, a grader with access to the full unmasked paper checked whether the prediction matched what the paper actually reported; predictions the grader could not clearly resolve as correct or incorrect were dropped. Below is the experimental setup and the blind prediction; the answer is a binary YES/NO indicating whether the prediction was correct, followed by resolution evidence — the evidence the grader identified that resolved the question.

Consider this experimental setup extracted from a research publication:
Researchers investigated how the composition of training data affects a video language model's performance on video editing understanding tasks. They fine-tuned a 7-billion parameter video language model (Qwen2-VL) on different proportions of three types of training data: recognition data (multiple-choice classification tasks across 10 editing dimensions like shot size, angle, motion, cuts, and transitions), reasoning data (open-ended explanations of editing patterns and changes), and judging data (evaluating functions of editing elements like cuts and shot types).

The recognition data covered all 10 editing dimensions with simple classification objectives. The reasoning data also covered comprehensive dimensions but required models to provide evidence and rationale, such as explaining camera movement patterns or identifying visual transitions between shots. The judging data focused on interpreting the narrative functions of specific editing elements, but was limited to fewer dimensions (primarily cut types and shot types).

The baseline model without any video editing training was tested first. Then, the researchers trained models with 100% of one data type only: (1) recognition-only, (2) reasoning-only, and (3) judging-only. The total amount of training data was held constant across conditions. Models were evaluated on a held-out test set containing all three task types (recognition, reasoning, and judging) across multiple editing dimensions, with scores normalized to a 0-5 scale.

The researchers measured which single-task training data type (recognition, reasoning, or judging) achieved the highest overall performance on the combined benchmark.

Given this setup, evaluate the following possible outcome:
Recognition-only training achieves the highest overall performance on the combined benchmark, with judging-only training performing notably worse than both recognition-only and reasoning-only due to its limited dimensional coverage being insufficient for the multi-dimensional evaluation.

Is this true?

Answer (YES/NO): NO